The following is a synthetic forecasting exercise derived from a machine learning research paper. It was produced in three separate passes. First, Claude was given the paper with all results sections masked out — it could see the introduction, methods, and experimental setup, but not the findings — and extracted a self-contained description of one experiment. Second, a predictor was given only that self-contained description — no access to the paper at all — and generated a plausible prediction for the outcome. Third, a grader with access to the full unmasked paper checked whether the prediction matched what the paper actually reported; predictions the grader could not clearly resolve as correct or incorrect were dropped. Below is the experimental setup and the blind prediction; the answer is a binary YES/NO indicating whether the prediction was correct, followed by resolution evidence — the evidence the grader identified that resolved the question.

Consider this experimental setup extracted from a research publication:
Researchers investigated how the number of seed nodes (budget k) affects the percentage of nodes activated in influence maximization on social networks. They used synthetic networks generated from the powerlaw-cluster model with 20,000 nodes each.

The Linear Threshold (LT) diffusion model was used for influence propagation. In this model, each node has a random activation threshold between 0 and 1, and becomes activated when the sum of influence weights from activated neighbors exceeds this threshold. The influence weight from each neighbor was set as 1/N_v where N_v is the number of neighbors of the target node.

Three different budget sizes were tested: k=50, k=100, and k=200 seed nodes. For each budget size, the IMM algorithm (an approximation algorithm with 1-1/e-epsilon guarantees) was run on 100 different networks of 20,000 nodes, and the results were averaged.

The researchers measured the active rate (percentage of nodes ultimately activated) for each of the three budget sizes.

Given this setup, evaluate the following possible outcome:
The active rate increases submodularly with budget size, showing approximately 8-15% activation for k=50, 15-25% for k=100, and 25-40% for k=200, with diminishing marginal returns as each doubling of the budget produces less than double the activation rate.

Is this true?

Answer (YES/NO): NO